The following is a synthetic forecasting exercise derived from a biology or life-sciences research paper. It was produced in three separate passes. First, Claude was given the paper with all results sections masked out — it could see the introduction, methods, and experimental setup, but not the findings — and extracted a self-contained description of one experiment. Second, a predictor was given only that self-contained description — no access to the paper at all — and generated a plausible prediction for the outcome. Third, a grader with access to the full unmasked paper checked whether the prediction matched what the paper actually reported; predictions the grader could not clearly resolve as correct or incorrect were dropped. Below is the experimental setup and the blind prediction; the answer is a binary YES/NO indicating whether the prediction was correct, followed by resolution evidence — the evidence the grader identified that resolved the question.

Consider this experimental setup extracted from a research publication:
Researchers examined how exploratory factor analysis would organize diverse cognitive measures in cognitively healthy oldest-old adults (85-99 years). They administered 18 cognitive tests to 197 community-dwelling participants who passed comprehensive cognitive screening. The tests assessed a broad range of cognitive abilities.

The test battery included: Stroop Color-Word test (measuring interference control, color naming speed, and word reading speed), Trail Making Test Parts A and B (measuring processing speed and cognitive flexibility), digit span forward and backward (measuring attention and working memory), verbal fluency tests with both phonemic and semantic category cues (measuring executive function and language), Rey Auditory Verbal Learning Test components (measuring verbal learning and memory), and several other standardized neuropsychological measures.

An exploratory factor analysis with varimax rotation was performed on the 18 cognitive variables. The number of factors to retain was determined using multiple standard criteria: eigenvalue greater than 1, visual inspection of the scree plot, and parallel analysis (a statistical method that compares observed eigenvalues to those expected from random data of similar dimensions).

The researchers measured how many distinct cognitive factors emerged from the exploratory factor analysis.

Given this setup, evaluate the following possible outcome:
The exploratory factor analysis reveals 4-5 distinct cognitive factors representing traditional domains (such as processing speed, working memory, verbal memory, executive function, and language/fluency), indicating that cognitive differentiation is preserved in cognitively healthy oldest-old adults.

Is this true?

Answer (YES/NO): YES